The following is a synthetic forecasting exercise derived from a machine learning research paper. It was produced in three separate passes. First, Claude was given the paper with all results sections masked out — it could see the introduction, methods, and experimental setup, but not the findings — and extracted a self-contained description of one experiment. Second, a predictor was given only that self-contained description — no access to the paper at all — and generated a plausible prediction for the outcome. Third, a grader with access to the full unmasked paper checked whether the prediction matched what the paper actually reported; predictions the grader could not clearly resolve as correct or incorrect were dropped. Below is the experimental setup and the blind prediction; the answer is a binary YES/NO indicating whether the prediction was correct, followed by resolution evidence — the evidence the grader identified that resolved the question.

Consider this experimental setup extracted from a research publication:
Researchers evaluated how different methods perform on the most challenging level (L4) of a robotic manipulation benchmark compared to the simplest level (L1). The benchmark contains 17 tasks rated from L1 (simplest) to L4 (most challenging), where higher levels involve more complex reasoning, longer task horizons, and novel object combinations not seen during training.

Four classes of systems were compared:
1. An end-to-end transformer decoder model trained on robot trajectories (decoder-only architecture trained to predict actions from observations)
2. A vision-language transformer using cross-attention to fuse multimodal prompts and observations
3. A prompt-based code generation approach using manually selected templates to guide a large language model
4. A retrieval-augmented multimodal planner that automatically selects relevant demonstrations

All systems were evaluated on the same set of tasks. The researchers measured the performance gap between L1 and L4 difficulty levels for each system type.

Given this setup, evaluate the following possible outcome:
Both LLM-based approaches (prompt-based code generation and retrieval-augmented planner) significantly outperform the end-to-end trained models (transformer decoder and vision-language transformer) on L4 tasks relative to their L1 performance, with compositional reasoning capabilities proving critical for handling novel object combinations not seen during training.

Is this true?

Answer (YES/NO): NO